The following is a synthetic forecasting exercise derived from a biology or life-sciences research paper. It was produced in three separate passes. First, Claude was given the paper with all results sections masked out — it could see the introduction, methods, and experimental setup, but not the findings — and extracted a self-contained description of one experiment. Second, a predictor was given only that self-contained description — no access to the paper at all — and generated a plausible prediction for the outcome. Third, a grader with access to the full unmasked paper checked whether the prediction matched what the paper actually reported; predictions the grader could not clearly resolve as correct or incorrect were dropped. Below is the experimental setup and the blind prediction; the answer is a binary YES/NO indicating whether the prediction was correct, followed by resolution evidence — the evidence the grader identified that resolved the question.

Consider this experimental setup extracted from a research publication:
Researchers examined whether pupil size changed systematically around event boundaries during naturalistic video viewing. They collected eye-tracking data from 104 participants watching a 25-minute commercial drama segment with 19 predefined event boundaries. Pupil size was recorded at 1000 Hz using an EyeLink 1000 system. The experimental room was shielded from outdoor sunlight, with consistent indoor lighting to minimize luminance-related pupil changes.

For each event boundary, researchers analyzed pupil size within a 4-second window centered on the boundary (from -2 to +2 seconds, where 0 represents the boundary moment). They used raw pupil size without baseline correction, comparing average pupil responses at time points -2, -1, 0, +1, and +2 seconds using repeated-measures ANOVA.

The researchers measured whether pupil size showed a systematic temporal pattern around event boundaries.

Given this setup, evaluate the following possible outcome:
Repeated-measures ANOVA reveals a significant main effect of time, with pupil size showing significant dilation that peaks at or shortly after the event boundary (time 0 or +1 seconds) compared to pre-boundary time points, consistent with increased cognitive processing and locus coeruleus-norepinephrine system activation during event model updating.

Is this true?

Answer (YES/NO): NO